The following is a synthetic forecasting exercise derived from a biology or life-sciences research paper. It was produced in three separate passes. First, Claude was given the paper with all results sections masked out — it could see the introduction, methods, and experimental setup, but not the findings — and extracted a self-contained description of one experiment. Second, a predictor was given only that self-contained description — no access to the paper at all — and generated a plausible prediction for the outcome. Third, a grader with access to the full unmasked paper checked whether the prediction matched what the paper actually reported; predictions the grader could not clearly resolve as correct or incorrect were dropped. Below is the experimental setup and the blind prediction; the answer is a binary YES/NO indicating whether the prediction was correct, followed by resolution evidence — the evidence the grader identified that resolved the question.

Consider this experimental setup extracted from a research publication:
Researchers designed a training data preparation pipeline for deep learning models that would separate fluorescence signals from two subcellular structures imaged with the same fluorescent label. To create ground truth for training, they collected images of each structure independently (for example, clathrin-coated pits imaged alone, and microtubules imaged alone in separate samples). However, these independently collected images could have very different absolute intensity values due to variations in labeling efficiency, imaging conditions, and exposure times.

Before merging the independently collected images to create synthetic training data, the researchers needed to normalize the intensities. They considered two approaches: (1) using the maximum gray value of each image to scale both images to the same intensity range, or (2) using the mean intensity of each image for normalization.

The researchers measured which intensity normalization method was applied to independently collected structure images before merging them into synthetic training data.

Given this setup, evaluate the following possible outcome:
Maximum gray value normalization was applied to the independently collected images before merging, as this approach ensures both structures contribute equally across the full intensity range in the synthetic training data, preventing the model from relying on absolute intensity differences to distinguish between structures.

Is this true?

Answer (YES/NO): YES